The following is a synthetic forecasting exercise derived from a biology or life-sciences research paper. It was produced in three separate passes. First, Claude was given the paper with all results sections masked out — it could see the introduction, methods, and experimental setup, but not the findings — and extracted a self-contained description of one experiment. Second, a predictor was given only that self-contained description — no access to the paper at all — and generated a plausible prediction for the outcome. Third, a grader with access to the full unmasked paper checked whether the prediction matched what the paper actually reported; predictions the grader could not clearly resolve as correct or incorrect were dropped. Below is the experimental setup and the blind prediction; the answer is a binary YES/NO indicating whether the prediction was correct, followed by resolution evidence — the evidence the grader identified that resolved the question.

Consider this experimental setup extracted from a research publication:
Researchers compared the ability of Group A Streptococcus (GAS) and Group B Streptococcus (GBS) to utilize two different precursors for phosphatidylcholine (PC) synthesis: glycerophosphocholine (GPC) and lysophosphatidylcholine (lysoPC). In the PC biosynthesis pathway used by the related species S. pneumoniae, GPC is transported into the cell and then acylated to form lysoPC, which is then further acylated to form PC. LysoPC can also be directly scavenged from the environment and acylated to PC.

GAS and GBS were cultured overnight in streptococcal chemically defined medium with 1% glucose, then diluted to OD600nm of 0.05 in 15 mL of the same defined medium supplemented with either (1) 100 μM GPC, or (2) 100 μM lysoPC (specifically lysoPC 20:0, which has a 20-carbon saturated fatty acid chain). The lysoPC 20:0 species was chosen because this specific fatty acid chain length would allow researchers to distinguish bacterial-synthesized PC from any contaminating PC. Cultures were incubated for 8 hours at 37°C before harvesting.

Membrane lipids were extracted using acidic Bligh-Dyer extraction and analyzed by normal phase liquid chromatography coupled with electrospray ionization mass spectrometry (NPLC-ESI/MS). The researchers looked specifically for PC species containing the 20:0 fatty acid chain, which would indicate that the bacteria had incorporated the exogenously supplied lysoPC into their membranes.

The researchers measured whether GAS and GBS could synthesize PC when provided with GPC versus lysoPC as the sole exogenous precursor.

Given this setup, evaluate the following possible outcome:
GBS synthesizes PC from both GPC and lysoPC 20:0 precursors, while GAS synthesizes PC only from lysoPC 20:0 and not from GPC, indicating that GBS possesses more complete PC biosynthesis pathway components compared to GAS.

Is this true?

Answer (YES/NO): NO